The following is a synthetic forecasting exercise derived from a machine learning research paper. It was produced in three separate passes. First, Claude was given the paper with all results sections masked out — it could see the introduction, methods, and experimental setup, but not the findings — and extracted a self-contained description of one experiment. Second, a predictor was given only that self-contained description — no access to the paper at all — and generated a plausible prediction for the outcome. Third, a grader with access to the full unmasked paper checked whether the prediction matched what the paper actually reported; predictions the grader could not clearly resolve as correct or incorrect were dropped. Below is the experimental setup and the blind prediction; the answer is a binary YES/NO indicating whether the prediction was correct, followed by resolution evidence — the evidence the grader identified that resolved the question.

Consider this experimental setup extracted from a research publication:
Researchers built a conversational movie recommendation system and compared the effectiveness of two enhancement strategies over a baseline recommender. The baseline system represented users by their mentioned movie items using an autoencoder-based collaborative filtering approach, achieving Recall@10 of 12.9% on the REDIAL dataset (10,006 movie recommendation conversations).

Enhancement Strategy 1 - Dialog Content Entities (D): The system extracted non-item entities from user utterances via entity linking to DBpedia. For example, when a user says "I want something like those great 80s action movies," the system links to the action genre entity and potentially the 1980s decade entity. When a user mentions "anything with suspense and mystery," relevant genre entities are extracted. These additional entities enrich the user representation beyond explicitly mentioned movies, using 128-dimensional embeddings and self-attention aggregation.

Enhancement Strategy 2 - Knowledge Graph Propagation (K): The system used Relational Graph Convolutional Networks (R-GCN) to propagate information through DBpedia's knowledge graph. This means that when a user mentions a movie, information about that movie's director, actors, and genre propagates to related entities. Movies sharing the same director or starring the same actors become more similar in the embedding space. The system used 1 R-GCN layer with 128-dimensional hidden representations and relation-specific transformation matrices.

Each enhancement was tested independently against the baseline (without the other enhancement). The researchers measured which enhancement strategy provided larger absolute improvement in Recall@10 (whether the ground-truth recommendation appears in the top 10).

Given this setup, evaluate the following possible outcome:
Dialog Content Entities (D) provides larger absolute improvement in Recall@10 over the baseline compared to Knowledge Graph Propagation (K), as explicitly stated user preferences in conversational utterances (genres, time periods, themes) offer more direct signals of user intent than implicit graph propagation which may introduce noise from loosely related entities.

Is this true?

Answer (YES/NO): NO